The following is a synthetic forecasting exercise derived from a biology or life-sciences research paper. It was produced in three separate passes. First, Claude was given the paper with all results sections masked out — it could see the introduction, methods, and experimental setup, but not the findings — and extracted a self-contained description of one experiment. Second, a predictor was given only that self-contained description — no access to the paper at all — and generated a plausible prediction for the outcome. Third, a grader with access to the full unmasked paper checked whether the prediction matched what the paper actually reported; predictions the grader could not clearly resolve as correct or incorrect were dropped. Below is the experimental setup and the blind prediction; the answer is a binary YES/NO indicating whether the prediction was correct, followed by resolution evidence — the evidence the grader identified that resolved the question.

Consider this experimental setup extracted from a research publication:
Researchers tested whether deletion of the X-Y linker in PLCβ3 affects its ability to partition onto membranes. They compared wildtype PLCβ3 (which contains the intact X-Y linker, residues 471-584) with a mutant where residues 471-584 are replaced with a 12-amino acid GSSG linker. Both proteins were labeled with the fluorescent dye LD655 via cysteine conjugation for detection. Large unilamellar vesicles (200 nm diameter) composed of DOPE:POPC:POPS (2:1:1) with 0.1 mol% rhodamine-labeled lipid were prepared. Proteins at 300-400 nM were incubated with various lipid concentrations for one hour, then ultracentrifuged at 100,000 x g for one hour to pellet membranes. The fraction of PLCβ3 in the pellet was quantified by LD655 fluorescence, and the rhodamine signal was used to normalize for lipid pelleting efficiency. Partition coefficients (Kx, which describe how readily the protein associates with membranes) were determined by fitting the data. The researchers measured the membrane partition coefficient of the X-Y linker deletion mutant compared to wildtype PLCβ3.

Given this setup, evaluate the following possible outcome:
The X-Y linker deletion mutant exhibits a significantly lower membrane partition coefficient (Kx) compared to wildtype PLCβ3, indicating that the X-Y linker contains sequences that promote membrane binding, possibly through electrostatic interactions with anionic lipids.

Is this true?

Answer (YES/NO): NO